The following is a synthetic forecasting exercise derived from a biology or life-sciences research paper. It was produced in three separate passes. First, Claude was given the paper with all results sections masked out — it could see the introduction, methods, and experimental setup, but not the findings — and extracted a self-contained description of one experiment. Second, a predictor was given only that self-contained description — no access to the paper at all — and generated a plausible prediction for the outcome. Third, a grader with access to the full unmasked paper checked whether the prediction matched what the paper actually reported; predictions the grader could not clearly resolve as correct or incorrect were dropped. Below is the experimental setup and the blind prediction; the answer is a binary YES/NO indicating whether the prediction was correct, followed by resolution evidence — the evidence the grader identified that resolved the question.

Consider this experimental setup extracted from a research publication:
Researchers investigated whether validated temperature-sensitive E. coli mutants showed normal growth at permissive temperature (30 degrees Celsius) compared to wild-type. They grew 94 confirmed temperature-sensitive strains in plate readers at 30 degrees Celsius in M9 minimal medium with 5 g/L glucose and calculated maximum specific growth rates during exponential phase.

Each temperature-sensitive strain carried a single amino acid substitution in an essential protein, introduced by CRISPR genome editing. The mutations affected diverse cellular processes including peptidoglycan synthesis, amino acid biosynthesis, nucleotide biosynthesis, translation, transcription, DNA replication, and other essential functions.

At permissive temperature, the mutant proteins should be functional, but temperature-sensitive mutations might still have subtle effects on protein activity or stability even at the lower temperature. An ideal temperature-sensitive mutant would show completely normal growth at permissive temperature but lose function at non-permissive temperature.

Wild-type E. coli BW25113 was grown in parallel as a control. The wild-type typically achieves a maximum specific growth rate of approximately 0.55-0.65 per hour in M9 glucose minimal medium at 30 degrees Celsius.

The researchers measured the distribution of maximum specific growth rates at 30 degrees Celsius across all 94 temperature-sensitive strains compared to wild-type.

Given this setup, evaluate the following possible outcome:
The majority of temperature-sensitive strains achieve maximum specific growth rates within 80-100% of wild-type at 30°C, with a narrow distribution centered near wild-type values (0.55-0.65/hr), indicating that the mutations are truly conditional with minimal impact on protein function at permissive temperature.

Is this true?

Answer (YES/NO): NO